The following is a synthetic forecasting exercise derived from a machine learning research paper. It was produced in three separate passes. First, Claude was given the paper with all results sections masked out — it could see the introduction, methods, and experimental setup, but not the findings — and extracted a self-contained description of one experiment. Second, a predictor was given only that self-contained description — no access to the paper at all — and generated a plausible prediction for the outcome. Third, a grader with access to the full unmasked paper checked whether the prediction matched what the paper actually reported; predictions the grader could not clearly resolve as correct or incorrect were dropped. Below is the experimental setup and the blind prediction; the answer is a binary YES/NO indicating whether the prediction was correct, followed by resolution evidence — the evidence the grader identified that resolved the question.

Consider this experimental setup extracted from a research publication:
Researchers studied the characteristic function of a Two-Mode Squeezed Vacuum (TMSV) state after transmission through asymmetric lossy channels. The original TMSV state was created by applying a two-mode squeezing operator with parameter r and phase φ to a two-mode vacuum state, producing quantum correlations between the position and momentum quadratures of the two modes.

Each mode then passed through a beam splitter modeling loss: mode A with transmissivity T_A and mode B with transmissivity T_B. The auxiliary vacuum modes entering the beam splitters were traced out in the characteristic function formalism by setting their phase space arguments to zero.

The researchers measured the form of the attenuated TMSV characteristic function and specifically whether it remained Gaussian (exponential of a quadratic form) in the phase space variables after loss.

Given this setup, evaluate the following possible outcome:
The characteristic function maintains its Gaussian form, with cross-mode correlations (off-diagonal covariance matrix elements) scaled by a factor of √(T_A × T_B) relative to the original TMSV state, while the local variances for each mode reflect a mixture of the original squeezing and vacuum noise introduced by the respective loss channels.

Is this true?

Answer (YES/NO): YES